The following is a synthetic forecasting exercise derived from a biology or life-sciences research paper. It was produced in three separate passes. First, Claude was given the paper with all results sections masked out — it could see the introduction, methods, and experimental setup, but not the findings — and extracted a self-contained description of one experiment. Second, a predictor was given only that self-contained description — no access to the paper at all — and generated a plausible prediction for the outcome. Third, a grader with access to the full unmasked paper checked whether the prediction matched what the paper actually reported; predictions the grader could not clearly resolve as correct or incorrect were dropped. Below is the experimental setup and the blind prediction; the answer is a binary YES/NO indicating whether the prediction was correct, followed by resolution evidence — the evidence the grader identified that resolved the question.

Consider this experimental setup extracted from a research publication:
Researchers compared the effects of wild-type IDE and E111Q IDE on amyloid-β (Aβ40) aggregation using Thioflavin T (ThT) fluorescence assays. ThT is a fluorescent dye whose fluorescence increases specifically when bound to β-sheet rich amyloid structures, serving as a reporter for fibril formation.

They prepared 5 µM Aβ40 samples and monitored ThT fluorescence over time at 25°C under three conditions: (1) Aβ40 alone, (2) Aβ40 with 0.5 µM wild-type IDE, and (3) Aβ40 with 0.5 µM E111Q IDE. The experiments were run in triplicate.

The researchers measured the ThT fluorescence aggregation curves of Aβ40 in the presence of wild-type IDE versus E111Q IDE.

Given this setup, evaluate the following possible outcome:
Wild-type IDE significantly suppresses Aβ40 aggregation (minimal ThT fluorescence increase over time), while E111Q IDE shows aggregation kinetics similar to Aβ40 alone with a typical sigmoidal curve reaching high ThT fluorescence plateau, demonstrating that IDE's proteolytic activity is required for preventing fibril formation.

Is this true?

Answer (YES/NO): NO